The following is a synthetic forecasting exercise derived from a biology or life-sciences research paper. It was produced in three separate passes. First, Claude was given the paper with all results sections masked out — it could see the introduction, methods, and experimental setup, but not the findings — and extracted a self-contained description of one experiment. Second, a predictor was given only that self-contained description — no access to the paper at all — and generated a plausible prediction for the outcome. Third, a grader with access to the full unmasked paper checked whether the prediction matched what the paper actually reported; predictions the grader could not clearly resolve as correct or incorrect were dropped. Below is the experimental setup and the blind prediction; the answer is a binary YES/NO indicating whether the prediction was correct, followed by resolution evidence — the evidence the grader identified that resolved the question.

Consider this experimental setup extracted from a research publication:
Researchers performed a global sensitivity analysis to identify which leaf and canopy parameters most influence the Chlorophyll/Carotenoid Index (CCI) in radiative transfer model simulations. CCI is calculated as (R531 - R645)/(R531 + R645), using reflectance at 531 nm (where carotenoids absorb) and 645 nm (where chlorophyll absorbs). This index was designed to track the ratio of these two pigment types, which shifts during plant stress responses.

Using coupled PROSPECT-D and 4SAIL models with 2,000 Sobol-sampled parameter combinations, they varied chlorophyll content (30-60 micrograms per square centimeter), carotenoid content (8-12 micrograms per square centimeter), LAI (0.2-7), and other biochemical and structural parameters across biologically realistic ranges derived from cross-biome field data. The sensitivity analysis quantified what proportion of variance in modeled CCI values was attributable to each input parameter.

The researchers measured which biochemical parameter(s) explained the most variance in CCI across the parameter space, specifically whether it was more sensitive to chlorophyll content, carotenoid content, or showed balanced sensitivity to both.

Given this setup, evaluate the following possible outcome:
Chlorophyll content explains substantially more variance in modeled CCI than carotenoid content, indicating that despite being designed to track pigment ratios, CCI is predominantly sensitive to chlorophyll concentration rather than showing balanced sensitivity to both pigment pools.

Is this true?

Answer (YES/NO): YES